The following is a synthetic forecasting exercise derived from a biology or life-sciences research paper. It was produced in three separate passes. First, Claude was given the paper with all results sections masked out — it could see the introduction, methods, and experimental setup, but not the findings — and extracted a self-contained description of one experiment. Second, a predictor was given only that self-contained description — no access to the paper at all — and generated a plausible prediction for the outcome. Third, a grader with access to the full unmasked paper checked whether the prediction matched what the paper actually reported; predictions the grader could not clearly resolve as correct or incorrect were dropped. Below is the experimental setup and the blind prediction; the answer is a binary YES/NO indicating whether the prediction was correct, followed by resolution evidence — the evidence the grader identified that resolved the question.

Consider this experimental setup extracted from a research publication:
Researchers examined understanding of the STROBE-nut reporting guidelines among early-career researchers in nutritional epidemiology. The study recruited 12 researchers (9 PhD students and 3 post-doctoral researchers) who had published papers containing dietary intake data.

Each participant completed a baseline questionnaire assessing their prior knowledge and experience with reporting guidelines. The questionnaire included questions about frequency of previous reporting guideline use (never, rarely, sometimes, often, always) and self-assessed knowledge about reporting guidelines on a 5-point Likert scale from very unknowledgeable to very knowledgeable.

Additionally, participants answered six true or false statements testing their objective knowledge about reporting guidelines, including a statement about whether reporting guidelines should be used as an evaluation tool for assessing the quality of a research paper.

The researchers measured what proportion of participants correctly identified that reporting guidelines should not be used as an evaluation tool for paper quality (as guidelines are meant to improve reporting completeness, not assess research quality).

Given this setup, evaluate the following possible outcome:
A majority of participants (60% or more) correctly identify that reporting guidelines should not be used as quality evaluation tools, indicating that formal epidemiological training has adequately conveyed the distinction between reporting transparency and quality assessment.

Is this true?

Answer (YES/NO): NO